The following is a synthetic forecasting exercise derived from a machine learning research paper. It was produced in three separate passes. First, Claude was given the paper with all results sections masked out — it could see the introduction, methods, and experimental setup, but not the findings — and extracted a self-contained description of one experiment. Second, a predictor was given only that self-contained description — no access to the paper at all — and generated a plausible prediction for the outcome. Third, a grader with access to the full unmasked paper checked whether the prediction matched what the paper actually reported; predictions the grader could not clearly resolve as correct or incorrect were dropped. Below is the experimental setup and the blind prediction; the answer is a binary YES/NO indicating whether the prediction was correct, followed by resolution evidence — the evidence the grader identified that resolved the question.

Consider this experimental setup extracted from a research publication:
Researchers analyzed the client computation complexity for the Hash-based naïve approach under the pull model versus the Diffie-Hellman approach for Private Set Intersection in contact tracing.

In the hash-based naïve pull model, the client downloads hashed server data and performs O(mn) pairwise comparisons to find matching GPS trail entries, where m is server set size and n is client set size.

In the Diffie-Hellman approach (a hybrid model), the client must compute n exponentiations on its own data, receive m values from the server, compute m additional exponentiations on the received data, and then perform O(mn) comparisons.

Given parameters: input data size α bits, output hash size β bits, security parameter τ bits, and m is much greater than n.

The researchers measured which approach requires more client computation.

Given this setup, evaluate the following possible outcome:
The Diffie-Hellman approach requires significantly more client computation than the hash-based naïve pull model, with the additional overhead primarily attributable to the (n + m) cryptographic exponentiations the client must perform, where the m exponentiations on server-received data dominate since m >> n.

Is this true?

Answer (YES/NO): YES